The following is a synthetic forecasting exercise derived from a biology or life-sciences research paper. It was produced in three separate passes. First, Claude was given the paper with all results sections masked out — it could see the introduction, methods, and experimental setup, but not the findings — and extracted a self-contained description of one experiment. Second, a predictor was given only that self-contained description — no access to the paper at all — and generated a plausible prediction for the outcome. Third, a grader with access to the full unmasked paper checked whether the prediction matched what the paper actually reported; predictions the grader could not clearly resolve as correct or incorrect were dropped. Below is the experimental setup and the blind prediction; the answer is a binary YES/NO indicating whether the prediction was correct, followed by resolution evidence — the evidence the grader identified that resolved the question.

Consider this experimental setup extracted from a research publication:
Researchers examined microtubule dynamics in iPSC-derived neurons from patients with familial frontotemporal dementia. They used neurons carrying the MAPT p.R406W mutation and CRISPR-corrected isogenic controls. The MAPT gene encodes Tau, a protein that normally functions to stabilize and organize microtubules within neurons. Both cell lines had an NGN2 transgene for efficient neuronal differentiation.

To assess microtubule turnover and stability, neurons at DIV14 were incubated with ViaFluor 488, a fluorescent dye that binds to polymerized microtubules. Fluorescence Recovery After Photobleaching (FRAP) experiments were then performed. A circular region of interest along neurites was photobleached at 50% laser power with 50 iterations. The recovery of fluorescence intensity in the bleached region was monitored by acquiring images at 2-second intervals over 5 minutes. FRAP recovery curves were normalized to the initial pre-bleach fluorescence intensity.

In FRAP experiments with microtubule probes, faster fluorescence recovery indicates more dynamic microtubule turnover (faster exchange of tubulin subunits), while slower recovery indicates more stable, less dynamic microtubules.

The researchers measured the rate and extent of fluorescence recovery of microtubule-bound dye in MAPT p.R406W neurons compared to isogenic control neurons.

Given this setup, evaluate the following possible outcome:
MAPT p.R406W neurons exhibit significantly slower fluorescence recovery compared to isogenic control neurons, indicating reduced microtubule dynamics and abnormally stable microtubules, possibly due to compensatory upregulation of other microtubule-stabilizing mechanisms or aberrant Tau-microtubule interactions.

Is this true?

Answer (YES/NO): NO